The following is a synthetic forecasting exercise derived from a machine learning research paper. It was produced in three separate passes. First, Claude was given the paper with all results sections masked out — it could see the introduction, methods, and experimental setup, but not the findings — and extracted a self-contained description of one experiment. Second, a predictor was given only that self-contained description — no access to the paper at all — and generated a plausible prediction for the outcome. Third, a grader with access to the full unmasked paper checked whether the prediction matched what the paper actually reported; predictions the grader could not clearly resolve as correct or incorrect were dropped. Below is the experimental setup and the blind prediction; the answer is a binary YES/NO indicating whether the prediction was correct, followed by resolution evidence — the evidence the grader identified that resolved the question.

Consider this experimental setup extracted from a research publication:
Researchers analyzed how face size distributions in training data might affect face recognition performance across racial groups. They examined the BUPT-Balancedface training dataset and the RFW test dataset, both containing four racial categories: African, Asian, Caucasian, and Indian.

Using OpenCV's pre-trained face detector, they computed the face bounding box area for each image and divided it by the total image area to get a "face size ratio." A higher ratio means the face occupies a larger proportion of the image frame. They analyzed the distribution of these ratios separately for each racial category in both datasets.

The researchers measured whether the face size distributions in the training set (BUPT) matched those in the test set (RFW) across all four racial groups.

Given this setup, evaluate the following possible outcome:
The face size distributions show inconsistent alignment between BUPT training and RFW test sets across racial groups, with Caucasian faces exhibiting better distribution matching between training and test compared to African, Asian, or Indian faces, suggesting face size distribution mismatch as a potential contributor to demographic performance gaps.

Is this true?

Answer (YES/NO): NO